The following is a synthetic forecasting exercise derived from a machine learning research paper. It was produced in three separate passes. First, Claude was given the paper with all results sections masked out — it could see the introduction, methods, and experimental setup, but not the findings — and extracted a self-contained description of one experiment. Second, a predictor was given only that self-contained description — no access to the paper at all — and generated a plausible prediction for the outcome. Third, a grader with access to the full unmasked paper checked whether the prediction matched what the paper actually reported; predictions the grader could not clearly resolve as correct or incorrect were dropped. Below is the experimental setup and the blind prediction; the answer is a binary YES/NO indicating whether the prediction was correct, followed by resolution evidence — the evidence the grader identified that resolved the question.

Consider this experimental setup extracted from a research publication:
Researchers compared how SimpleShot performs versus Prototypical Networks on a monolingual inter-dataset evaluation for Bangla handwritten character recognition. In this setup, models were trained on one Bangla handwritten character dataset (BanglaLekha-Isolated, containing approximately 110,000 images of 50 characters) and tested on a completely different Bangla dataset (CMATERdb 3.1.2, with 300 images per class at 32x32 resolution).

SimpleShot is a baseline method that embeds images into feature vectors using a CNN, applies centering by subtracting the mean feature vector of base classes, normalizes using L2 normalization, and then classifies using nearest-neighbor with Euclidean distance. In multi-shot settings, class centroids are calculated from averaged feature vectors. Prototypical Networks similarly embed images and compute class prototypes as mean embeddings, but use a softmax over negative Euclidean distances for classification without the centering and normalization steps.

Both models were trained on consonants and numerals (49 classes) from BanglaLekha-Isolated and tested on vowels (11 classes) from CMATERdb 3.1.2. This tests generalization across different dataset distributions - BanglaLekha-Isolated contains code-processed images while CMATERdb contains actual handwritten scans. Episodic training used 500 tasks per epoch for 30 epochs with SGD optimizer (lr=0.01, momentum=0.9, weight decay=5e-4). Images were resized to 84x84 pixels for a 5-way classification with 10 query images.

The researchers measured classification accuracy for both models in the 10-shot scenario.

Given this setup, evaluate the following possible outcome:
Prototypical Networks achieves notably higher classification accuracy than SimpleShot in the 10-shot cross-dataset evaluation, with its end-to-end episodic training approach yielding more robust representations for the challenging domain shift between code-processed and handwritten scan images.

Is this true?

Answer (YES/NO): YES